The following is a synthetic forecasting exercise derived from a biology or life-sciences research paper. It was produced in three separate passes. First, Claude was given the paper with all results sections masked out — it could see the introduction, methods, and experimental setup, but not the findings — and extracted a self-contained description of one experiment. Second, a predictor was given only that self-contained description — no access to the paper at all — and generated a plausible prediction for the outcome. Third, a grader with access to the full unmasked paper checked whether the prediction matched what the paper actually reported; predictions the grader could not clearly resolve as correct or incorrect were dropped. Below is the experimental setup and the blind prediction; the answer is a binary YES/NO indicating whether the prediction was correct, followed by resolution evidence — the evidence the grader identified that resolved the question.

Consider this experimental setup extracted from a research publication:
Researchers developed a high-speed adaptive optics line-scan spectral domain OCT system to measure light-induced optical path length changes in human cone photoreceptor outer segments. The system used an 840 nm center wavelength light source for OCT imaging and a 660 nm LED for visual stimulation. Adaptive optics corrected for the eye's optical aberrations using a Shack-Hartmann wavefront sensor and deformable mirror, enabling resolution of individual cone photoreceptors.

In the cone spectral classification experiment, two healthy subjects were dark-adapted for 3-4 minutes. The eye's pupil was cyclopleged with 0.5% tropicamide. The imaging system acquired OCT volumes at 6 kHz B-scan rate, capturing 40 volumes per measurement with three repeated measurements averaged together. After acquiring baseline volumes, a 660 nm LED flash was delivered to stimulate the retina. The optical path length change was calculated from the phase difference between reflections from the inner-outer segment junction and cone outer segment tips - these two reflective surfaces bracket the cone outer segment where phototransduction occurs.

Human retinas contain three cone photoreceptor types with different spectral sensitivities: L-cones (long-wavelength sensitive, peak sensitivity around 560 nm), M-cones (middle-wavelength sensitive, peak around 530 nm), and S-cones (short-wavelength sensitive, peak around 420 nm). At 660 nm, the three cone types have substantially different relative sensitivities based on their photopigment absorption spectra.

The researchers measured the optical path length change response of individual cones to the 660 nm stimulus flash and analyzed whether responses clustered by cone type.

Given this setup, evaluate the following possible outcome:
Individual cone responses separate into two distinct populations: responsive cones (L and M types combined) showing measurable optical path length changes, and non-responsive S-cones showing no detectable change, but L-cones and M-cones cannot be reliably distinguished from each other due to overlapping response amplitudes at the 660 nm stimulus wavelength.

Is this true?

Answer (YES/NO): NO